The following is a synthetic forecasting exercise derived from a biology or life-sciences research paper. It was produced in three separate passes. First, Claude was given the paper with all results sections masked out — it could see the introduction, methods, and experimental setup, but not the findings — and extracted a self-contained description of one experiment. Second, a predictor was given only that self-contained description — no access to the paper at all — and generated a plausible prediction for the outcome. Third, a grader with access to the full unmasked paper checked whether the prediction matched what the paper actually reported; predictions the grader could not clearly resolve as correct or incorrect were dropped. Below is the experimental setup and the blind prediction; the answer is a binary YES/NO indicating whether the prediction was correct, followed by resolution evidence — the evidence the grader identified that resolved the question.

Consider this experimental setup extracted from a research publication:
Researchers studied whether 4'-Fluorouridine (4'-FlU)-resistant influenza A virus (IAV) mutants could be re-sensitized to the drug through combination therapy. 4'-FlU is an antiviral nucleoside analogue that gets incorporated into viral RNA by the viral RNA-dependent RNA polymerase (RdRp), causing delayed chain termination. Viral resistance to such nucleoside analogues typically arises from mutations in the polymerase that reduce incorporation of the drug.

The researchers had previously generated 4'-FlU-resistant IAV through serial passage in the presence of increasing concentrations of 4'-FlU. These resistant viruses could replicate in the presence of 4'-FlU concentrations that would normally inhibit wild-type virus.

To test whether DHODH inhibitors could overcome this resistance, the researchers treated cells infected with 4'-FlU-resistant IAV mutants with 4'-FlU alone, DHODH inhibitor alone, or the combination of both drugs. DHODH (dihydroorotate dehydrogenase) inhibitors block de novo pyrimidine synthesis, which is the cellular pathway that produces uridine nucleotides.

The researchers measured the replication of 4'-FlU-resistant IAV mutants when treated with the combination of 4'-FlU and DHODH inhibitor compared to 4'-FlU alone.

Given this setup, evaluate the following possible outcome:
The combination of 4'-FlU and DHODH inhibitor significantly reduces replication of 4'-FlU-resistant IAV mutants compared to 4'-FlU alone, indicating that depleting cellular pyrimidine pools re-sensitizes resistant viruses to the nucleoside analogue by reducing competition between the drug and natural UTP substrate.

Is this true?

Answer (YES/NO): YES